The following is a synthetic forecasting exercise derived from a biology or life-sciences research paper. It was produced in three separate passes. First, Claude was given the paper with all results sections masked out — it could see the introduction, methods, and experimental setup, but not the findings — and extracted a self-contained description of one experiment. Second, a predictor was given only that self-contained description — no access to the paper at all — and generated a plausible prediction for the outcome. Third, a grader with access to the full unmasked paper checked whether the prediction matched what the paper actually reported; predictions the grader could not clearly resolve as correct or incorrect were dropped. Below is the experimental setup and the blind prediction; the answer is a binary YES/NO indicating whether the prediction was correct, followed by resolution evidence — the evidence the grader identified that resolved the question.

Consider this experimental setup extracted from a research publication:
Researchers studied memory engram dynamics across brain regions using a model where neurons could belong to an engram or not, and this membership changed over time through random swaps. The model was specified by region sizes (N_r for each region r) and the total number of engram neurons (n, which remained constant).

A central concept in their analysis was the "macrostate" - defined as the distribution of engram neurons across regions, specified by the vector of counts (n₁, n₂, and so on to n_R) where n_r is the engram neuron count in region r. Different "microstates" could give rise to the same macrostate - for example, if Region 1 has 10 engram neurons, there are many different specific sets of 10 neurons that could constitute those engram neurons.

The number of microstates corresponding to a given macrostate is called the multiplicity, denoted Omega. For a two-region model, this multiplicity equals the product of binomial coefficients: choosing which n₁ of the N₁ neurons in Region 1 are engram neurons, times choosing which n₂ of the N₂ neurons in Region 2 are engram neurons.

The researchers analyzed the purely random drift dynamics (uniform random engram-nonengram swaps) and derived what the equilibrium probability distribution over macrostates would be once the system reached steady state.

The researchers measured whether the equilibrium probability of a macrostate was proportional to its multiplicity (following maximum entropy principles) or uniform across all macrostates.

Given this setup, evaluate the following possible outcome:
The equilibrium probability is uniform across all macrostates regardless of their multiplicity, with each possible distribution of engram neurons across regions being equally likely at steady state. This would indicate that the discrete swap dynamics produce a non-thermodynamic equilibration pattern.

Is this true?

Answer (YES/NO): NO